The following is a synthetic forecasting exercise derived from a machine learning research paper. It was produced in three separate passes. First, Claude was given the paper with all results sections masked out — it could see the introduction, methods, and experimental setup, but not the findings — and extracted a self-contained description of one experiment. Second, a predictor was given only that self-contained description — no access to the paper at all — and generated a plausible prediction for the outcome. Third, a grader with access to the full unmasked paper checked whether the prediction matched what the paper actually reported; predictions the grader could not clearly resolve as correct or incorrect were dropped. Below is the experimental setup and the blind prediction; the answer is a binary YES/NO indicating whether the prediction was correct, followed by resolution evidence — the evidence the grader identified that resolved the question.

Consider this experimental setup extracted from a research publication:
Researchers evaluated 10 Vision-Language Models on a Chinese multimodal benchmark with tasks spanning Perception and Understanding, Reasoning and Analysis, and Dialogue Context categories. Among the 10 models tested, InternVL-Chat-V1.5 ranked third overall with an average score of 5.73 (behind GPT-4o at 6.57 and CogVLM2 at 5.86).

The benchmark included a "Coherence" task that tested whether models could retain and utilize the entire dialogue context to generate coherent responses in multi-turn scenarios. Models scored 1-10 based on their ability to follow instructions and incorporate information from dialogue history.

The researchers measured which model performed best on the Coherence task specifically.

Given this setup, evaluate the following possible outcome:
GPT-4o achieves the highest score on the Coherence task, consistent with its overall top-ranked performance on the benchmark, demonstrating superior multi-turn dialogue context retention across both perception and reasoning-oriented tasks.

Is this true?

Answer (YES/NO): NO